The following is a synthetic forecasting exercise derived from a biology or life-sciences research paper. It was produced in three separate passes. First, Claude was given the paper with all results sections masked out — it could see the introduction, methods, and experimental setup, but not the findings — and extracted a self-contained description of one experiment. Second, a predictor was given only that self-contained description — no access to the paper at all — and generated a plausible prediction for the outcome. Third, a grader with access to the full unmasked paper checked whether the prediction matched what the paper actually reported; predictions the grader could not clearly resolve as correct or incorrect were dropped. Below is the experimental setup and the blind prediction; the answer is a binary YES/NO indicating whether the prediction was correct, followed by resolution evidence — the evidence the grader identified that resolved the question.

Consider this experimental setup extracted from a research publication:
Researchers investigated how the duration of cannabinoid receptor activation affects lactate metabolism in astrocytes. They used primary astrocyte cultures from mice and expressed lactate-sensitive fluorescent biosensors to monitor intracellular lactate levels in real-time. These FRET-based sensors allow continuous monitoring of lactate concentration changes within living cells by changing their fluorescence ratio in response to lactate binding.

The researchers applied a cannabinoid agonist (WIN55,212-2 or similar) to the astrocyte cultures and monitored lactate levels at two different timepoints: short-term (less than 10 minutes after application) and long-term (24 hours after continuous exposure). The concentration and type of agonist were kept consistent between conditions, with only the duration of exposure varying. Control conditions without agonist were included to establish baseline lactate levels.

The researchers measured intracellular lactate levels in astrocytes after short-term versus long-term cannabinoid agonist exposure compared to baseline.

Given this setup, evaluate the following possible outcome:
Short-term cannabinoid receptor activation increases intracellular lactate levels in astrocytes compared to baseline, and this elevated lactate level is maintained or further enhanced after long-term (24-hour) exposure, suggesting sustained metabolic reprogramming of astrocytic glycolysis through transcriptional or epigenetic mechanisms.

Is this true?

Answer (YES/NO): NO